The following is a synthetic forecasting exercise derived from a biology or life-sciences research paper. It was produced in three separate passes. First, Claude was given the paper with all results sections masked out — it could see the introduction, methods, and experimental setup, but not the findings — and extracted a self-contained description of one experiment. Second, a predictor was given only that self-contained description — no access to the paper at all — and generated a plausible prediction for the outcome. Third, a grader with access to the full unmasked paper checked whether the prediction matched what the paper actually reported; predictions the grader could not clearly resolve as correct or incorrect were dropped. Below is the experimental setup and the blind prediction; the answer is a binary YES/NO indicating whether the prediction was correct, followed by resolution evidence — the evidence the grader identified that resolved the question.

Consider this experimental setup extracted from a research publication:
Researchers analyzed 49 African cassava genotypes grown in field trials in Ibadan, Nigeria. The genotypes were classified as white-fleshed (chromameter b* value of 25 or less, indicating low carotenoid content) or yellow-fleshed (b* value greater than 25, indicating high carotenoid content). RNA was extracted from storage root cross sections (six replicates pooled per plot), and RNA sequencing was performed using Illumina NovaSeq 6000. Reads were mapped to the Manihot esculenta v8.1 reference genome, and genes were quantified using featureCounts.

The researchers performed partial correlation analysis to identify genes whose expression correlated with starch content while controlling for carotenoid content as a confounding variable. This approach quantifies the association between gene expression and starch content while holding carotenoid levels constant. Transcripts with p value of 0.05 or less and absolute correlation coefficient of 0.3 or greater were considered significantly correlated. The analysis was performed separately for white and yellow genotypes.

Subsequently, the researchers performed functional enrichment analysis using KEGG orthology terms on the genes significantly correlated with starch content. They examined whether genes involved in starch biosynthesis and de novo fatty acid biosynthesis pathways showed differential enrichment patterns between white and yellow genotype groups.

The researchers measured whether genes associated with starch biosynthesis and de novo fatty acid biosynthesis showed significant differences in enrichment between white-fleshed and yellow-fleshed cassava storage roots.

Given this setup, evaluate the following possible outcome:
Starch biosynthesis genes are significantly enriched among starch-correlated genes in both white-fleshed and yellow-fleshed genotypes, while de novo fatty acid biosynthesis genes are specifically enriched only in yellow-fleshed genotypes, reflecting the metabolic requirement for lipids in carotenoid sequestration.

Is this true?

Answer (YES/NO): NO